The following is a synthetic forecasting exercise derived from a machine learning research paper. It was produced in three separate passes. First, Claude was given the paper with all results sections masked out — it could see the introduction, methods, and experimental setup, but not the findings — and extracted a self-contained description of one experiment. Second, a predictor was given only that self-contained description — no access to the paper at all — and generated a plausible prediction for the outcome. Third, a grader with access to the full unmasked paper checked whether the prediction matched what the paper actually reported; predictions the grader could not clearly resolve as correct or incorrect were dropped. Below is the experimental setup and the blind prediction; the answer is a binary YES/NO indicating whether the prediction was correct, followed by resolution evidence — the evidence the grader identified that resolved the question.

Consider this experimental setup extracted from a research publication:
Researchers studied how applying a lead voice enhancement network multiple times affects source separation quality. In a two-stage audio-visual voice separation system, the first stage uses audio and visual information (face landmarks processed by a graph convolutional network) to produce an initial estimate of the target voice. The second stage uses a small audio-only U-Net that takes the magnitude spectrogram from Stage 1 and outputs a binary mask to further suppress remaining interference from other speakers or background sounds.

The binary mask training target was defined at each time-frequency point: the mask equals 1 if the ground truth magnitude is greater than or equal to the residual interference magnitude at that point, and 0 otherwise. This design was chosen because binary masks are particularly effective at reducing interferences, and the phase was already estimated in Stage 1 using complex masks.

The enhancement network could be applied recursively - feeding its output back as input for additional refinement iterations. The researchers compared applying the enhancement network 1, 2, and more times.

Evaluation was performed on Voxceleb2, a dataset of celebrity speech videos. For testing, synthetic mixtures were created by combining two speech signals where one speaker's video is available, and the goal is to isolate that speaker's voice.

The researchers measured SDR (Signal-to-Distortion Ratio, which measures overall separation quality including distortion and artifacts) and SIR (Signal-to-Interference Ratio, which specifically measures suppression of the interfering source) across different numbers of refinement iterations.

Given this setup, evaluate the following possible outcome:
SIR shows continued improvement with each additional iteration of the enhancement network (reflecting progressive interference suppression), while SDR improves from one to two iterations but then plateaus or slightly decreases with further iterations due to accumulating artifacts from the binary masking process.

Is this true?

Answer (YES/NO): NO